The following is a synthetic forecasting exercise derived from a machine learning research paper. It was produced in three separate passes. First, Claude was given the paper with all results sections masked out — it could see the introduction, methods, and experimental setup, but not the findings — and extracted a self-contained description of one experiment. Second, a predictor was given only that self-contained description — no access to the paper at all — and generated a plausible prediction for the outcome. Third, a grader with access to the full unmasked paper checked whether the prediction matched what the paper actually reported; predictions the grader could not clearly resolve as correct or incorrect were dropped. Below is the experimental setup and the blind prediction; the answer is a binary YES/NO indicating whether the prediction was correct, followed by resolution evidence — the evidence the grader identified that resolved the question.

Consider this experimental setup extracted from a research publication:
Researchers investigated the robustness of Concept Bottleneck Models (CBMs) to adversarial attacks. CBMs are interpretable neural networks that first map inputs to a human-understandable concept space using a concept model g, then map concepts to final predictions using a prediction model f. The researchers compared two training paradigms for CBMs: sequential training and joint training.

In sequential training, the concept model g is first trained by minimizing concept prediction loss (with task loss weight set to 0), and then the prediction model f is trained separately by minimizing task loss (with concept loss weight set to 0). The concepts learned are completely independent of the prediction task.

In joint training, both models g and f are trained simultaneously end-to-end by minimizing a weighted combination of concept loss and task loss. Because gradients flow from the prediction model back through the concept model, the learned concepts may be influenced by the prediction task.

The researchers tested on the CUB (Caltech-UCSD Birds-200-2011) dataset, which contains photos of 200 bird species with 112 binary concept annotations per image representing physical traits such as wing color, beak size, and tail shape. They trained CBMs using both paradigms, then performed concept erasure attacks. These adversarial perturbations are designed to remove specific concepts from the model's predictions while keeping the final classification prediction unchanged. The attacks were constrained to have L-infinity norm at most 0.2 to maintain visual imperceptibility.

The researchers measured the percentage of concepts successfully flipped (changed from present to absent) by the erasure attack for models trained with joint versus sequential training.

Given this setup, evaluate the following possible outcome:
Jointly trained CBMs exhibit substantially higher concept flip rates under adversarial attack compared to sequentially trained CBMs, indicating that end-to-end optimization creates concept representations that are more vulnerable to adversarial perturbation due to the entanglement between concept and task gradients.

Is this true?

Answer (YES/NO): YES